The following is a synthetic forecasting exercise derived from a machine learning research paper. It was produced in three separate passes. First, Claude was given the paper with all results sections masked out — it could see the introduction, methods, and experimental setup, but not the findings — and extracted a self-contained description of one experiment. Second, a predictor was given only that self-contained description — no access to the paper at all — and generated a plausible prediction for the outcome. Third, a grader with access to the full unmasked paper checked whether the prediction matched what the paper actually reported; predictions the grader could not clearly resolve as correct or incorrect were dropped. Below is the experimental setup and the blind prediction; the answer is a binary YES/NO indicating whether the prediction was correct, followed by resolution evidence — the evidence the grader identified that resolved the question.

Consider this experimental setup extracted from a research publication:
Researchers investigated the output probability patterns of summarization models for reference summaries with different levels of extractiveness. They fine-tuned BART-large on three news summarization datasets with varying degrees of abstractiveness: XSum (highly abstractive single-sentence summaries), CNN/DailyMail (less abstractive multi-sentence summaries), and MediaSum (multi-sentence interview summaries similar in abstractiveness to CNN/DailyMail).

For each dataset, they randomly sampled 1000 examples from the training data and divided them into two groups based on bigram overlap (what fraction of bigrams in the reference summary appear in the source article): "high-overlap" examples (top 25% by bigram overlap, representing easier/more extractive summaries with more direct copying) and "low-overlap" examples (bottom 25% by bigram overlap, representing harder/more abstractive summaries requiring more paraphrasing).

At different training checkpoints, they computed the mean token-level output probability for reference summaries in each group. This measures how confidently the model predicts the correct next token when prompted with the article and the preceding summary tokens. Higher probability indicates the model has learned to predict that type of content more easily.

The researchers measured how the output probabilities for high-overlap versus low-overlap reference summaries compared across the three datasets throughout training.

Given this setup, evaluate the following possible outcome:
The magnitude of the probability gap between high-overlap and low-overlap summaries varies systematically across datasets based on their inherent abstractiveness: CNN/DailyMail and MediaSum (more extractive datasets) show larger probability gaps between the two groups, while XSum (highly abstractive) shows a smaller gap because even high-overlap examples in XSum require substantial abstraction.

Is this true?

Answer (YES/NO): YES